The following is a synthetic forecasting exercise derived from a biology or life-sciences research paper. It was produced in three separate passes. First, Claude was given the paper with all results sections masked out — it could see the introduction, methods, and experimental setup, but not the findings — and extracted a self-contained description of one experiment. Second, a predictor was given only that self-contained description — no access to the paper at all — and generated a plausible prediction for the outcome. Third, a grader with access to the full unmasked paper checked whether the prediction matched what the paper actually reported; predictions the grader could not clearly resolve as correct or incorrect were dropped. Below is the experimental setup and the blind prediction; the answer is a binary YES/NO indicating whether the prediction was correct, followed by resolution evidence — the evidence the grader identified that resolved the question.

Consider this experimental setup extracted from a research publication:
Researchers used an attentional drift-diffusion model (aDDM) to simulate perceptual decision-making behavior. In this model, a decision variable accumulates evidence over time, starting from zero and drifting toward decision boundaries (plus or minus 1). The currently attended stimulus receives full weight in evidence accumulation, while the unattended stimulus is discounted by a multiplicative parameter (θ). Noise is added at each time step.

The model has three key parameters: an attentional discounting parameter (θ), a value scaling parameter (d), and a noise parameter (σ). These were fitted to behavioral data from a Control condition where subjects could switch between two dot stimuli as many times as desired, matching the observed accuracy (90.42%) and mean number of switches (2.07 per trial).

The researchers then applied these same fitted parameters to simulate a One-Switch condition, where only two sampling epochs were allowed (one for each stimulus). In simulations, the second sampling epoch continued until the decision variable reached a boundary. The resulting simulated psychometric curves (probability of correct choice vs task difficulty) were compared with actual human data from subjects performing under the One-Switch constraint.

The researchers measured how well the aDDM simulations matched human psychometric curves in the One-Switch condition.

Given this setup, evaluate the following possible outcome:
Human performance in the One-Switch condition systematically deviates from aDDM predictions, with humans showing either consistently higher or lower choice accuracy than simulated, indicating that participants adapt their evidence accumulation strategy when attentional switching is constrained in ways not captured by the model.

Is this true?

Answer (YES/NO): YES